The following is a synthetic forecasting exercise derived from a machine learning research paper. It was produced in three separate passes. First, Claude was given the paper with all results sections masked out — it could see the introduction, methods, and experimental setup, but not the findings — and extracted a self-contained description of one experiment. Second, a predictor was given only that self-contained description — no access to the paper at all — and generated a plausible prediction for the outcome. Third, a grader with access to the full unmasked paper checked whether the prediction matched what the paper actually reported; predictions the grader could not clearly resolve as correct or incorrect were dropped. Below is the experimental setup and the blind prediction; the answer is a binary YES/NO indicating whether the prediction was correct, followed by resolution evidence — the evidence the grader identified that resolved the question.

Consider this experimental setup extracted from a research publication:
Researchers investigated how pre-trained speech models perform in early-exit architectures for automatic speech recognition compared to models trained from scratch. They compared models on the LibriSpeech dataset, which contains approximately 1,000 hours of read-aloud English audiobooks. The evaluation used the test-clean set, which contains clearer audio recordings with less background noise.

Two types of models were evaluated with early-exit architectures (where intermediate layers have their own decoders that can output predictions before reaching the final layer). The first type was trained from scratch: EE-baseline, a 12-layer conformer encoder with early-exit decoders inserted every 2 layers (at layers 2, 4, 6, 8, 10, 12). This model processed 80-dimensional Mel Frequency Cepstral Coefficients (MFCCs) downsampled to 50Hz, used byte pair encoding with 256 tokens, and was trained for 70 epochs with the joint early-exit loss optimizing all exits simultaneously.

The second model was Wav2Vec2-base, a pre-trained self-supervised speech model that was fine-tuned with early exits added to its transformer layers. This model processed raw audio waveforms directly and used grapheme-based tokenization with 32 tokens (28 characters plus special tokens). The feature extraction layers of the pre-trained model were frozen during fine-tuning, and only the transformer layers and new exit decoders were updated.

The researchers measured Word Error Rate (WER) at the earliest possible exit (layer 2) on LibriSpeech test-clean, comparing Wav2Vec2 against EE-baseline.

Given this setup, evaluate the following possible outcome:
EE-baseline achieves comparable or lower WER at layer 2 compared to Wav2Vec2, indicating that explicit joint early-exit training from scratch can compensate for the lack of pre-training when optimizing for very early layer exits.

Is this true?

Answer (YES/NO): YES